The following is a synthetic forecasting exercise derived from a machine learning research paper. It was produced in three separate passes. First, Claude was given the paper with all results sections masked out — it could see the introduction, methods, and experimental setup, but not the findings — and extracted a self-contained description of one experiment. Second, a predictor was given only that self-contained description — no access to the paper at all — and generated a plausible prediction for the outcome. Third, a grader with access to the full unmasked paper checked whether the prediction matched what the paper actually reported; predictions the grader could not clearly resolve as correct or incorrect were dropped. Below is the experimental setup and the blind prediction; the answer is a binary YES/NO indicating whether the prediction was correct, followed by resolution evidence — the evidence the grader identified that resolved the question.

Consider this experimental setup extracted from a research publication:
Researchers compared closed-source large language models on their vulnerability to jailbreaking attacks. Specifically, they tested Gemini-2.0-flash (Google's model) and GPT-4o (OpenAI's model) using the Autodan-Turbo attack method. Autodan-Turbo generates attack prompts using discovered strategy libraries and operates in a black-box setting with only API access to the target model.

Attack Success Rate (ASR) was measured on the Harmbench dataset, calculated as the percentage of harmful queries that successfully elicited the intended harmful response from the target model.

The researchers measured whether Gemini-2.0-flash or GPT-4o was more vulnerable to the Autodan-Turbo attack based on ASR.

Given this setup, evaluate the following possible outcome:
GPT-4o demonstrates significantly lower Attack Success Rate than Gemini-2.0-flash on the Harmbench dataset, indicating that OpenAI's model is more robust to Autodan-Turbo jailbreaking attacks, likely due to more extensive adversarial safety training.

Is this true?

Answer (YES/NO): NO